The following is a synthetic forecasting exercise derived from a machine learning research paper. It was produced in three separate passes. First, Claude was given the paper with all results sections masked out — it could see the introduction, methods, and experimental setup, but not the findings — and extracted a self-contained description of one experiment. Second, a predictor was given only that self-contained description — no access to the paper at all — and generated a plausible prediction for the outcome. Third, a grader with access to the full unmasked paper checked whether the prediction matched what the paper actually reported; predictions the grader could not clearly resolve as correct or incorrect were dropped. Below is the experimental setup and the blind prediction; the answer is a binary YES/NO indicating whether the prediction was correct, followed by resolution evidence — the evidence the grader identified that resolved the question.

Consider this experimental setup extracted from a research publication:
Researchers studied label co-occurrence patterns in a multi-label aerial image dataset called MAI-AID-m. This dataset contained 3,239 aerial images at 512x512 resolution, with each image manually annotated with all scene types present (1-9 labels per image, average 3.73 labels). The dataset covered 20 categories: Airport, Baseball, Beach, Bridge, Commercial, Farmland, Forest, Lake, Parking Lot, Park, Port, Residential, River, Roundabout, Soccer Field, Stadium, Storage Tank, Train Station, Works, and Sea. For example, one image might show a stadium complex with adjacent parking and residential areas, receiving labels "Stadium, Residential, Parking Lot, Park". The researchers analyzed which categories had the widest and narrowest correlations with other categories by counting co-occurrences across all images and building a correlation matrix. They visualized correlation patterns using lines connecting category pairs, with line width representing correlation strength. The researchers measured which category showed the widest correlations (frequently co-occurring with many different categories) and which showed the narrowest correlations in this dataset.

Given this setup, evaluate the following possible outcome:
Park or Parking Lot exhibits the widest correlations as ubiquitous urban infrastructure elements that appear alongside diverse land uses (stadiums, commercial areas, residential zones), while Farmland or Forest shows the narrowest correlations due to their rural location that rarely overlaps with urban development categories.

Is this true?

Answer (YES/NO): NO